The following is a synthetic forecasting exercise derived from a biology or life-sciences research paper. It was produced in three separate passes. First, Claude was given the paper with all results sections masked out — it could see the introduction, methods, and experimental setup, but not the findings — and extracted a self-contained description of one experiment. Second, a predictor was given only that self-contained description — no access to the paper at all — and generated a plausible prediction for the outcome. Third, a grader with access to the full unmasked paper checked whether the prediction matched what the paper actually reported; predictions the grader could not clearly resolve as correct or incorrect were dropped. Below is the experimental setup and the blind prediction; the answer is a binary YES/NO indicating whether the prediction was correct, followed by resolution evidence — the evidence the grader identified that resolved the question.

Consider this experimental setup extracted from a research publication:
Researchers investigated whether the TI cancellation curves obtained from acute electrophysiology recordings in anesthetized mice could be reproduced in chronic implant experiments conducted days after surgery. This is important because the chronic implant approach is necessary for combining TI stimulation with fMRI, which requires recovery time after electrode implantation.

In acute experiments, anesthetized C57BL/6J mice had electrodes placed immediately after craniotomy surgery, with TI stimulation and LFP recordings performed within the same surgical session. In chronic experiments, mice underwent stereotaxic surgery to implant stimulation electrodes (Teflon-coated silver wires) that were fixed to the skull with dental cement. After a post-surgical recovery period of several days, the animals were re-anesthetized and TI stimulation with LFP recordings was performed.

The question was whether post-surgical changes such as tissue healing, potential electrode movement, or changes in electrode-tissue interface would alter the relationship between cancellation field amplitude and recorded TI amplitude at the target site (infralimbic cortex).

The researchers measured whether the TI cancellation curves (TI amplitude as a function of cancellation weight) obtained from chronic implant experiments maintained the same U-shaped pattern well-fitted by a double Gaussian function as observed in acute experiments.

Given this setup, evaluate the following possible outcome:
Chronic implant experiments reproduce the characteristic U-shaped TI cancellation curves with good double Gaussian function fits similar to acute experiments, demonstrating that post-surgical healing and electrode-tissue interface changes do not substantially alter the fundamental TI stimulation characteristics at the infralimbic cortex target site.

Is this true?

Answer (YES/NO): YES